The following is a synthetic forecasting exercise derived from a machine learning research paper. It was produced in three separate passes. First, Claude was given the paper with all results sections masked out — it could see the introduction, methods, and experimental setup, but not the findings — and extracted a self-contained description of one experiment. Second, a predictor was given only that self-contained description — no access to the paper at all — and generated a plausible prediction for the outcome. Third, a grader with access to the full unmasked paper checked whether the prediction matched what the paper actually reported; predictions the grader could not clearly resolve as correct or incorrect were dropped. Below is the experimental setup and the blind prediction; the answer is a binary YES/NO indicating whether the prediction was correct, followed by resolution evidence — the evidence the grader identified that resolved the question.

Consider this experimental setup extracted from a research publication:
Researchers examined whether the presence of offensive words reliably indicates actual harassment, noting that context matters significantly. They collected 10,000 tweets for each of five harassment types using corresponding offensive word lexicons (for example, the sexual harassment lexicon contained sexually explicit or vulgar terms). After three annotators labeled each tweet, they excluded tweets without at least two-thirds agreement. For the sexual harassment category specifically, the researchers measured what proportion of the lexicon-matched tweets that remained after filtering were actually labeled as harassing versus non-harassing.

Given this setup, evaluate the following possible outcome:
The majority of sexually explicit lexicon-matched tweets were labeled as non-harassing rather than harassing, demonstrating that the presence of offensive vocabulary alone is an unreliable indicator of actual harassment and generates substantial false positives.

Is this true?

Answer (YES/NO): YES